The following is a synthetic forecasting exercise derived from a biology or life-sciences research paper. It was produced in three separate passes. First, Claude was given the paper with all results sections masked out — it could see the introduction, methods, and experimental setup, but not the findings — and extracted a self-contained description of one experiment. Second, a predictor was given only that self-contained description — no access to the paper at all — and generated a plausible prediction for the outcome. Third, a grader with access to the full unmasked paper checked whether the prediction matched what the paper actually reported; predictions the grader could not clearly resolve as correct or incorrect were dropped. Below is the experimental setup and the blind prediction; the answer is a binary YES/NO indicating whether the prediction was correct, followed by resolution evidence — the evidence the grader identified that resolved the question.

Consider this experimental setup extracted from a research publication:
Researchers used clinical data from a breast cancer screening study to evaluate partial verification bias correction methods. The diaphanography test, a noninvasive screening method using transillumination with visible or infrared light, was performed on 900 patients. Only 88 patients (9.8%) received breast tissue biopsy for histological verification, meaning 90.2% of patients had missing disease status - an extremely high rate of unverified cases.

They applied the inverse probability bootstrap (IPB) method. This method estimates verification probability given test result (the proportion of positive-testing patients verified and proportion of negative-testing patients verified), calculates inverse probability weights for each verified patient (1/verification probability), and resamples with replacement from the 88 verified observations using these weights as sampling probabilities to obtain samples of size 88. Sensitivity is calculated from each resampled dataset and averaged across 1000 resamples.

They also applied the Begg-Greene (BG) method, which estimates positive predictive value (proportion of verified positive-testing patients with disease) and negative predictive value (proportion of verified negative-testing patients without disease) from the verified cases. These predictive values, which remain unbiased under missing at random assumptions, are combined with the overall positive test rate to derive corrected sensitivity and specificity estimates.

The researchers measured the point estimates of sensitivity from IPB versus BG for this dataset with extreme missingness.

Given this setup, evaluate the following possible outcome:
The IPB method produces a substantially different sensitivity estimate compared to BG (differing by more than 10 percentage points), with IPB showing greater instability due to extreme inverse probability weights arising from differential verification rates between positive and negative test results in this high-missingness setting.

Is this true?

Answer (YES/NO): NO